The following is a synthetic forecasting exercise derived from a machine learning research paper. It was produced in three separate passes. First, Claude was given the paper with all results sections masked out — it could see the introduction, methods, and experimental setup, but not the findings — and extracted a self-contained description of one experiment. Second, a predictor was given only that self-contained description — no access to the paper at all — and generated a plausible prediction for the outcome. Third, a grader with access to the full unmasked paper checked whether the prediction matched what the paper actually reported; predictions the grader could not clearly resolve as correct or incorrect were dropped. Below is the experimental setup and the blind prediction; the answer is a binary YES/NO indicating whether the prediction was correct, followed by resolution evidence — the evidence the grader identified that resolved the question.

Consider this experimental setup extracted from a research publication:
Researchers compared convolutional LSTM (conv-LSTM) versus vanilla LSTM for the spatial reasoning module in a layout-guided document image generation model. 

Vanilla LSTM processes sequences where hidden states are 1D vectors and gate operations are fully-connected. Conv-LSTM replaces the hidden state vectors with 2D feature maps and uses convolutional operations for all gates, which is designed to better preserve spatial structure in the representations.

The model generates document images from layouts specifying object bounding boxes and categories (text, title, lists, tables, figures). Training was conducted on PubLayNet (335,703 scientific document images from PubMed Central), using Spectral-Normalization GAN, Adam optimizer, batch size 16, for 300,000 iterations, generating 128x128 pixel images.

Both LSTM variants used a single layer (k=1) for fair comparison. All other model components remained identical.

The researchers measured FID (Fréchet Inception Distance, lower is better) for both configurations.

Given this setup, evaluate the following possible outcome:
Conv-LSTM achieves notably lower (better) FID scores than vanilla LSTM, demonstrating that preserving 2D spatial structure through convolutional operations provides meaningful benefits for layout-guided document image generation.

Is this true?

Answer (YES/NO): YES